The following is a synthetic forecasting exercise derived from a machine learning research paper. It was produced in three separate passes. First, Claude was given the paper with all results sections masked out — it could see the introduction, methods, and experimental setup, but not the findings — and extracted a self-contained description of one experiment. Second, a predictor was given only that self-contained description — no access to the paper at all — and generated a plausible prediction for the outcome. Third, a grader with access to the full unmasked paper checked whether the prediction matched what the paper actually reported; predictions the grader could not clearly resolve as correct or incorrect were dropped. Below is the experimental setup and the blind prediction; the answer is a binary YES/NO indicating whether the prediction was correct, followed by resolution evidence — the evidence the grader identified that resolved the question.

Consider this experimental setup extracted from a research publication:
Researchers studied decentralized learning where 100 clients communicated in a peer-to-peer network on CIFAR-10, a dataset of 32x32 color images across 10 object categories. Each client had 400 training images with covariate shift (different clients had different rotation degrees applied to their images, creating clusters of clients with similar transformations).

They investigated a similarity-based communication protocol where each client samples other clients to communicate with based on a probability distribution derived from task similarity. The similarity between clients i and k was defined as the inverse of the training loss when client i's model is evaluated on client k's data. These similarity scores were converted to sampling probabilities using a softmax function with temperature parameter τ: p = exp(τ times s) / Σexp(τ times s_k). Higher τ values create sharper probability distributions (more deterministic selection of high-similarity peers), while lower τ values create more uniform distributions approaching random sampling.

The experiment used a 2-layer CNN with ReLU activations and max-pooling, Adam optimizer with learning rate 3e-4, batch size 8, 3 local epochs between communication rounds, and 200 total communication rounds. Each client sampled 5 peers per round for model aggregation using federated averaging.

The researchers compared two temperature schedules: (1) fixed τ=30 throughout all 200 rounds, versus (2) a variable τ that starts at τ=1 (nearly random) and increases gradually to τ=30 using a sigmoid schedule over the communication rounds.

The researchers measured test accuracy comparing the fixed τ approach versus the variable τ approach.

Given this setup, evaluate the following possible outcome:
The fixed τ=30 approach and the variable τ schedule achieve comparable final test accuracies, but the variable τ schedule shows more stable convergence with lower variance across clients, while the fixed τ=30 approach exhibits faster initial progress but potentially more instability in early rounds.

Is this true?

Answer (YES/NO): NO